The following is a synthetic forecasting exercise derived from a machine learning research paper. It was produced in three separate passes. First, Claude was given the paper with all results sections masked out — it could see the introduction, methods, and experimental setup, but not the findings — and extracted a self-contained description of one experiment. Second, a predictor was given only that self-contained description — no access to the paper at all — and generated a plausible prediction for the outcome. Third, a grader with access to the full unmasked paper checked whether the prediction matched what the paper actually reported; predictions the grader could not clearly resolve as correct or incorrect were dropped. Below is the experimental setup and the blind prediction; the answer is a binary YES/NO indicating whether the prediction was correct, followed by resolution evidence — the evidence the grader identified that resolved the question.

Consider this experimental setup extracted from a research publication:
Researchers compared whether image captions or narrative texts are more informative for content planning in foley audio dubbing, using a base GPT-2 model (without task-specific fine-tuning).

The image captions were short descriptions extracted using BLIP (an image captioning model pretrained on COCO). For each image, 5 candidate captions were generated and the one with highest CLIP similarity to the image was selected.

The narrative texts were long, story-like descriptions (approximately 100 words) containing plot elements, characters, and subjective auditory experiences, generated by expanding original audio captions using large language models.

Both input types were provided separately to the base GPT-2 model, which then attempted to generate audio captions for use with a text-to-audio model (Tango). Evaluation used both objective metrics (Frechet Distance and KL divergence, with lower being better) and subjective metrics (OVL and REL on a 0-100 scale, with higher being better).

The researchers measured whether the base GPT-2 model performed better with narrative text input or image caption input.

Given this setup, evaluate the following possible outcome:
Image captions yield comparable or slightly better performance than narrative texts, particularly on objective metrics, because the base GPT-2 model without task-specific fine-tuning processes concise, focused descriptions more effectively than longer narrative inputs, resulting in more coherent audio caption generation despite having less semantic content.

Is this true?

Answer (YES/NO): NO